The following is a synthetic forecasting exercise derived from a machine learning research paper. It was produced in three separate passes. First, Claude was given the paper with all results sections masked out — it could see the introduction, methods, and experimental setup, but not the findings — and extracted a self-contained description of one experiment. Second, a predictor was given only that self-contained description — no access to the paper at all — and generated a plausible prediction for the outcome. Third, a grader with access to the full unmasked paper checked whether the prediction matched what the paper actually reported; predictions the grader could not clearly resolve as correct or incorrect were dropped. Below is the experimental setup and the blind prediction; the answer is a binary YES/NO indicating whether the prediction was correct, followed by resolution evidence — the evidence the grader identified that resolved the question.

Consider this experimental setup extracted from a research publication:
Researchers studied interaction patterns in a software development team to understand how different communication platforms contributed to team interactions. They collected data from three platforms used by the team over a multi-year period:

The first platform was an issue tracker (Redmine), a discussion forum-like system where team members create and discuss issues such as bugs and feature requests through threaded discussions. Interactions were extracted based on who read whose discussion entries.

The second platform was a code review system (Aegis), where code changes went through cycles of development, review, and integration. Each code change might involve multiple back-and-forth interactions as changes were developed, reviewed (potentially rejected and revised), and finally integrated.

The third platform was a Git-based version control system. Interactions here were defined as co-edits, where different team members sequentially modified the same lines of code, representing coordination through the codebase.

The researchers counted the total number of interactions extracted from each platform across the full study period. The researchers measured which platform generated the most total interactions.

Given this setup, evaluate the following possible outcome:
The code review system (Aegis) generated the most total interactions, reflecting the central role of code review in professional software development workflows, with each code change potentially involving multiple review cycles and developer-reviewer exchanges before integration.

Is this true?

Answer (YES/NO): NO